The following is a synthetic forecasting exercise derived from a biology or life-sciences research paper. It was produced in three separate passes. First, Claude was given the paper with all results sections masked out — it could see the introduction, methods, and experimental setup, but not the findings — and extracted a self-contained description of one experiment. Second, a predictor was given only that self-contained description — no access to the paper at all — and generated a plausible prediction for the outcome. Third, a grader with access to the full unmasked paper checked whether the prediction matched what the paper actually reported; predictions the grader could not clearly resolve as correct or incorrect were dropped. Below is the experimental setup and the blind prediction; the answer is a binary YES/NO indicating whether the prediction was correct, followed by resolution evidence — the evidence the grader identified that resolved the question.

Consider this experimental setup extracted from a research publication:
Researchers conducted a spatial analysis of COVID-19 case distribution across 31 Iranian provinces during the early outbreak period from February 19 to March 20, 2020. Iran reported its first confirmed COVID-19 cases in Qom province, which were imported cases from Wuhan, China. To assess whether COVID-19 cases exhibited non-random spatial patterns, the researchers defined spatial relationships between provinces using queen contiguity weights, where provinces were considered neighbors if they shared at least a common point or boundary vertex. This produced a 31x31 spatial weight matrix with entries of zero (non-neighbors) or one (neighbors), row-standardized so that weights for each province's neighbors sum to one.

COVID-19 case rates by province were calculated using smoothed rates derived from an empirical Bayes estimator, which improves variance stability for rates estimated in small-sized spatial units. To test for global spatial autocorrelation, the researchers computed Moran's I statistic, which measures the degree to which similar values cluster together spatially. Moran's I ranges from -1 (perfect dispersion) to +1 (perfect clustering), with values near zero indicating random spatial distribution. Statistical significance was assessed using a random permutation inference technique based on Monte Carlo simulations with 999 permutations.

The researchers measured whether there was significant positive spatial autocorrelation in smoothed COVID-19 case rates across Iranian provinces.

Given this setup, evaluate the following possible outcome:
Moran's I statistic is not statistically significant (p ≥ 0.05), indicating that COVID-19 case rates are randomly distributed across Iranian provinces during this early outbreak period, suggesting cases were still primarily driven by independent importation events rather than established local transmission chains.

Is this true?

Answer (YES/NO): NO